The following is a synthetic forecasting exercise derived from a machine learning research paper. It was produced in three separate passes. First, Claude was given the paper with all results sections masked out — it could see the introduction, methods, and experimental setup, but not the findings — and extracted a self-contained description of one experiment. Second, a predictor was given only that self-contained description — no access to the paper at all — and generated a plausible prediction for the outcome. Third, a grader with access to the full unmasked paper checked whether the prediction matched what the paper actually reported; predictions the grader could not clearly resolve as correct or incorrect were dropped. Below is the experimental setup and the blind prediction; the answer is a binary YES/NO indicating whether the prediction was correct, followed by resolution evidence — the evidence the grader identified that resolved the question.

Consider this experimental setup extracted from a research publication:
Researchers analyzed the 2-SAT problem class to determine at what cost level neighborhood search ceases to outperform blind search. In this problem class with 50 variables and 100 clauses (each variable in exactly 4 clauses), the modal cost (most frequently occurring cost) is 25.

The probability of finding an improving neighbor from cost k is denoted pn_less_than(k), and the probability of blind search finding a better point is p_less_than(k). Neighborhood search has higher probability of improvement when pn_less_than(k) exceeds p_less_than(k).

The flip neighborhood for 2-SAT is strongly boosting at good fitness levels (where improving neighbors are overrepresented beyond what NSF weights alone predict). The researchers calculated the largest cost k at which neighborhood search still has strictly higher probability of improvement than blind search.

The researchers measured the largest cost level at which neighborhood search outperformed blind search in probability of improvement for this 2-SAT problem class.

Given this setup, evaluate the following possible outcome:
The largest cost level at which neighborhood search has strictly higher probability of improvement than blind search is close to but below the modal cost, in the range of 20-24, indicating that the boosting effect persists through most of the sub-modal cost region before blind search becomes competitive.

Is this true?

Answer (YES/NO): NO